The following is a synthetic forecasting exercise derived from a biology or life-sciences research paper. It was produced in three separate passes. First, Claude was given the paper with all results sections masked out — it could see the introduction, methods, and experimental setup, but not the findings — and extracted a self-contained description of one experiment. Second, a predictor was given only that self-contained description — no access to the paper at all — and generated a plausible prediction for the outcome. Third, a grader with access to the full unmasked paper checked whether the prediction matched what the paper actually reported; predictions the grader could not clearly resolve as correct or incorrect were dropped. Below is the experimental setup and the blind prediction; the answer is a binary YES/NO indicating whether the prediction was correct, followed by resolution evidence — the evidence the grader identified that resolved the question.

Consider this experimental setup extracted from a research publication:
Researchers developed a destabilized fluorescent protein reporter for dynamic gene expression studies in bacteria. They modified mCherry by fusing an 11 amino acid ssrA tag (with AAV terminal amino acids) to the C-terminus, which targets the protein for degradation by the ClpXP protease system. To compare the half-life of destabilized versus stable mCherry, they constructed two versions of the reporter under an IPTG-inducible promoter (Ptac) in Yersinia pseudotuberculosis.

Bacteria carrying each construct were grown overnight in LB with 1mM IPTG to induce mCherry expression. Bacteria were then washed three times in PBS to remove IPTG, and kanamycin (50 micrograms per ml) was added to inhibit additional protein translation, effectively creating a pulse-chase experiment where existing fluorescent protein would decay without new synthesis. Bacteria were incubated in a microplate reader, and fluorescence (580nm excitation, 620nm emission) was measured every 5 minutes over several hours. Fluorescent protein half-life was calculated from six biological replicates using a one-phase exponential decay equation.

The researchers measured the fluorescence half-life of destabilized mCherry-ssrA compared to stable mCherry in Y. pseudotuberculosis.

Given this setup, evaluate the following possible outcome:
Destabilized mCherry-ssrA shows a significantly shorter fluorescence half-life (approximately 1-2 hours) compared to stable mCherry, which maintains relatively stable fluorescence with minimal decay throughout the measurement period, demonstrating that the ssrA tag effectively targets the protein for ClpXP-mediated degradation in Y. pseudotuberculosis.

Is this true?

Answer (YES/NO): NO